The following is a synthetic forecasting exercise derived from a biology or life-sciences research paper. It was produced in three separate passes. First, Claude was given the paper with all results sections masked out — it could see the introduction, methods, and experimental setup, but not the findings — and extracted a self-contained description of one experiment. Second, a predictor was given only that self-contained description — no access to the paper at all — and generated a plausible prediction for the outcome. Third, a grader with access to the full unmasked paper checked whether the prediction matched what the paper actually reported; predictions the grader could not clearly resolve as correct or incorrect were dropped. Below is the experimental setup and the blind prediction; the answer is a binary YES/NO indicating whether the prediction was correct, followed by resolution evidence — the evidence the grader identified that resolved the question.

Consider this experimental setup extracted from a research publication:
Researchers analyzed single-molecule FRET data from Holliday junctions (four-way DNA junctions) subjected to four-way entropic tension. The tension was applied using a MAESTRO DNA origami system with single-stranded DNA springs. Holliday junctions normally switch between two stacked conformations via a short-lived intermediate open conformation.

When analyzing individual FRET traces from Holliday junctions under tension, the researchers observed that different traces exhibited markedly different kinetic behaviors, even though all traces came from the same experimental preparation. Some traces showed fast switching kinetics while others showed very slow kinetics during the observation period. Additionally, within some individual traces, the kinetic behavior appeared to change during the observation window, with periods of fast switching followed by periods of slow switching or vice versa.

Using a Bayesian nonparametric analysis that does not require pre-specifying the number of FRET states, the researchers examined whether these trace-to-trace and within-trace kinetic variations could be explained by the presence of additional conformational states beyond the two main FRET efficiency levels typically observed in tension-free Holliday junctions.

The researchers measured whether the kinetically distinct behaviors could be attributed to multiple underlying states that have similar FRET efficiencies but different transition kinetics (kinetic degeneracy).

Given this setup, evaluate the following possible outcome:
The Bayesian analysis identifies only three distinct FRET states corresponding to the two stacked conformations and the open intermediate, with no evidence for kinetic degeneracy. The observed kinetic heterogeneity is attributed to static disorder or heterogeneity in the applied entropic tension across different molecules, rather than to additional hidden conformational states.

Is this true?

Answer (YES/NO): NO